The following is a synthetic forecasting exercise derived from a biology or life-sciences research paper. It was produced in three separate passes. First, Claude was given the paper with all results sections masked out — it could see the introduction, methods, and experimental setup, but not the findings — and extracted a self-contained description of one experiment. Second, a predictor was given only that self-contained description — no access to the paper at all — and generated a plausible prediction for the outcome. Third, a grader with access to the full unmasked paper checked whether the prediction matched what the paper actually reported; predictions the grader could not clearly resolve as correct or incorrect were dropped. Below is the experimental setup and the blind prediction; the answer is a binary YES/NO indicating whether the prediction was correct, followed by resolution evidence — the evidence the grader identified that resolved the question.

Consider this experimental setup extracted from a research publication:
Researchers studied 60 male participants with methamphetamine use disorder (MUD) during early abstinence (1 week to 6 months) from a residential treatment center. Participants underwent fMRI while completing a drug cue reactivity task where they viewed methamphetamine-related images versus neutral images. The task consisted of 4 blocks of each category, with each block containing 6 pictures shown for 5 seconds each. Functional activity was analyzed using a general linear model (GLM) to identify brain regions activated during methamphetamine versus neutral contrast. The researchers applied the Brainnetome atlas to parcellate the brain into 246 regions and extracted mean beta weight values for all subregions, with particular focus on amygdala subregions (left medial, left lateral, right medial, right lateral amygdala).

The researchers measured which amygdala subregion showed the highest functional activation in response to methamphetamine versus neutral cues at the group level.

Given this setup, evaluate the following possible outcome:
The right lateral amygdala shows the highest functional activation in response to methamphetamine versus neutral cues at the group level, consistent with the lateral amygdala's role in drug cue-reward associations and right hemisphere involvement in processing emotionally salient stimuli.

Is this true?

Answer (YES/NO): NO